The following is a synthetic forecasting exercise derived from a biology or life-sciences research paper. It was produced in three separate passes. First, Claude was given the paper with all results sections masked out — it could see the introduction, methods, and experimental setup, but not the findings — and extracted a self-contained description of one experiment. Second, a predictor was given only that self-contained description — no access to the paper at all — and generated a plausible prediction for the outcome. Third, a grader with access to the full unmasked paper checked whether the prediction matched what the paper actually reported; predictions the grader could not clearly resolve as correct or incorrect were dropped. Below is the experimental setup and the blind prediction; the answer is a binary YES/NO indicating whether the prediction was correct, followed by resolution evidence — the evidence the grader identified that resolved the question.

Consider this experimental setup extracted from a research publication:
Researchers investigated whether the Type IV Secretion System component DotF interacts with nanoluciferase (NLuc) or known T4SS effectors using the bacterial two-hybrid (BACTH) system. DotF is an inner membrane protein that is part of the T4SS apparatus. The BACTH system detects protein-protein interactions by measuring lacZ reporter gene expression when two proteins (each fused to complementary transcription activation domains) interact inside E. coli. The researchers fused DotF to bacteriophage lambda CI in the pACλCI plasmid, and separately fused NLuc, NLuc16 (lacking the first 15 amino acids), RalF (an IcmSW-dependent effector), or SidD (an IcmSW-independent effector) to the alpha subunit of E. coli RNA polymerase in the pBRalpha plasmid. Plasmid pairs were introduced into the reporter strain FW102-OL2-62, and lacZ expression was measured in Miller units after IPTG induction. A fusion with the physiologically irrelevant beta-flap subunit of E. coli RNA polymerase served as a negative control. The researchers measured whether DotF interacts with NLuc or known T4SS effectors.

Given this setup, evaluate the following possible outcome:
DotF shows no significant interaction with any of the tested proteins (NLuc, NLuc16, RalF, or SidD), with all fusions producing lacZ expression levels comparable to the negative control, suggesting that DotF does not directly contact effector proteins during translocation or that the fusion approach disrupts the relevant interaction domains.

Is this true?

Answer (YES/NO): NO